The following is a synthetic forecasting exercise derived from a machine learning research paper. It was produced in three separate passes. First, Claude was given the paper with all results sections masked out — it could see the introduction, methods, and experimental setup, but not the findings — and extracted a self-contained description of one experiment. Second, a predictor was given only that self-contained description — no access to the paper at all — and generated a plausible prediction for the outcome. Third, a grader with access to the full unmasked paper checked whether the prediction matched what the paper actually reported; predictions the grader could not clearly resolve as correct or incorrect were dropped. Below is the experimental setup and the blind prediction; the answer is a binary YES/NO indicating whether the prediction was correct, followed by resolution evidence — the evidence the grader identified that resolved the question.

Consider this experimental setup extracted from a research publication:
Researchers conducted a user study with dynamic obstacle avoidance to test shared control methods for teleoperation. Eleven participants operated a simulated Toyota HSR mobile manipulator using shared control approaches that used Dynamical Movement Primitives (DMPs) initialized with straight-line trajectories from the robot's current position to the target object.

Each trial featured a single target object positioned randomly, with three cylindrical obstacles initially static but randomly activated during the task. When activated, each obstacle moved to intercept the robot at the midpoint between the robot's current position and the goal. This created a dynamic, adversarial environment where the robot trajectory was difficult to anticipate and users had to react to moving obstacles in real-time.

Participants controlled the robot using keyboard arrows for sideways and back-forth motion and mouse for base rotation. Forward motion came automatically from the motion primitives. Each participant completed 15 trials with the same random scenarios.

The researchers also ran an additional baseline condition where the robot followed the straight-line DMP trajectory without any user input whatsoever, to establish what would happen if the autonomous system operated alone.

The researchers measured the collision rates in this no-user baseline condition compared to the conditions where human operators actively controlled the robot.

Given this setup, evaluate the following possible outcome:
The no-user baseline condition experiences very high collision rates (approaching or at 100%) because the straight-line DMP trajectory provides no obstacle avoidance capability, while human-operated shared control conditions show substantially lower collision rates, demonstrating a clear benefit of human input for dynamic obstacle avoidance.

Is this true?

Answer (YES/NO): NO